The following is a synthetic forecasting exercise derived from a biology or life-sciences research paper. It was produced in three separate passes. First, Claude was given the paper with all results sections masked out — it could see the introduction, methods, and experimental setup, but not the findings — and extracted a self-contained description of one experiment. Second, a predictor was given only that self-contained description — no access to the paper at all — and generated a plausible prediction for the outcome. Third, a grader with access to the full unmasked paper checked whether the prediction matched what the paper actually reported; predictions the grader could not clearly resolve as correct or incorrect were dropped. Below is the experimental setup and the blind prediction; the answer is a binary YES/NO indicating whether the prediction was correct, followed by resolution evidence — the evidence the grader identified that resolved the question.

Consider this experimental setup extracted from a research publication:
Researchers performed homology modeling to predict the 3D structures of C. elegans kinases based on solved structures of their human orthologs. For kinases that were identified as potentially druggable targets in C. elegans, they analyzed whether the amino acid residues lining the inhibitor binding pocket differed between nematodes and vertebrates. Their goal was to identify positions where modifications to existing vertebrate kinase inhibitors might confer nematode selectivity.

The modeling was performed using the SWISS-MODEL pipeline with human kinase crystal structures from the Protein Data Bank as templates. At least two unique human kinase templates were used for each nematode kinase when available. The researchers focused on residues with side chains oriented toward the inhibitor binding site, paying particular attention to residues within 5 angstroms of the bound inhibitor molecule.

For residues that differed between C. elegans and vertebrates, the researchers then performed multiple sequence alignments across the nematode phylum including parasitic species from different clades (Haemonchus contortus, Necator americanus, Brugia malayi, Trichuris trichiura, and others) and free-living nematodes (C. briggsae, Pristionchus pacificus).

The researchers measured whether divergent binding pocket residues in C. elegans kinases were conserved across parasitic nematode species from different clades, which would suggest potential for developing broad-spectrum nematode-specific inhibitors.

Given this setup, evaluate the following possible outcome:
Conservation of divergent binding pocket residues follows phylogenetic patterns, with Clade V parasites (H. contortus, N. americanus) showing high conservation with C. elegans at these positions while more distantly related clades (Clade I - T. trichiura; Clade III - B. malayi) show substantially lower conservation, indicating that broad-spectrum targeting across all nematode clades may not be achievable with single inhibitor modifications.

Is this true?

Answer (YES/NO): NO